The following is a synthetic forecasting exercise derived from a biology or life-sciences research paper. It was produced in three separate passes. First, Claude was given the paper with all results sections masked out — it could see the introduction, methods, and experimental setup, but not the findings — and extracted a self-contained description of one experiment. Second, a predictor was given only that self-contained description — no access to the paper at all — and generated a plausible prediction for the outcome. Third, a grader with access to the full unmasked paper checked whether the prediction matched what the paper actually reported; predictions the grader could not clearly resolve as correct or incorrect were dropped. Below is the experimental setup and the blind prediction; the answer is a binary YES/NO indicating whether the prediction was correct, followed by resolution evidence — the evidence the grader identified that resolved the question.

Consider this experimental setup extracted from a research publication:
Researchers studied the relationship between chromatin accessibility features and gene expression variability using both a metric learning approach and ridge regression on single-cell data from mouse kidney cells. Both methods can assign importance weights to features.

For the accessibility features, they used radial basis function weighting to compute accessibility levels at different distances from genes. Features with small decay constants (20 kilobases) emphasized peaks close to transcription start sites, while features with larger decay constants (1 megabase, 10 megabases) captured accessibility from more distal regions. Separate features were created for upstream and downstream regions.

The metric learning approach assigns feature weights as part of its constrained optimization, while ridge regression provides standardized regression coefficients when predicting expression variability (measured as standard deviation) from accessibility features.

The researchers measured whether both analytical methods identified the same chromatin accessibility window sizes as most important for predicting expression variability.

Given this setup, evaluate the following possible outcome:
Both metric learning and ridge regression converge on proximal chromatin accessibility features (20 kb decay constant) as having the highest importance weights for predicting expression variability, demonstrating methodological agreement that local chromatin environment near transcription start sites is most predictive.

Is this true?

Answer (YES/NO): NO